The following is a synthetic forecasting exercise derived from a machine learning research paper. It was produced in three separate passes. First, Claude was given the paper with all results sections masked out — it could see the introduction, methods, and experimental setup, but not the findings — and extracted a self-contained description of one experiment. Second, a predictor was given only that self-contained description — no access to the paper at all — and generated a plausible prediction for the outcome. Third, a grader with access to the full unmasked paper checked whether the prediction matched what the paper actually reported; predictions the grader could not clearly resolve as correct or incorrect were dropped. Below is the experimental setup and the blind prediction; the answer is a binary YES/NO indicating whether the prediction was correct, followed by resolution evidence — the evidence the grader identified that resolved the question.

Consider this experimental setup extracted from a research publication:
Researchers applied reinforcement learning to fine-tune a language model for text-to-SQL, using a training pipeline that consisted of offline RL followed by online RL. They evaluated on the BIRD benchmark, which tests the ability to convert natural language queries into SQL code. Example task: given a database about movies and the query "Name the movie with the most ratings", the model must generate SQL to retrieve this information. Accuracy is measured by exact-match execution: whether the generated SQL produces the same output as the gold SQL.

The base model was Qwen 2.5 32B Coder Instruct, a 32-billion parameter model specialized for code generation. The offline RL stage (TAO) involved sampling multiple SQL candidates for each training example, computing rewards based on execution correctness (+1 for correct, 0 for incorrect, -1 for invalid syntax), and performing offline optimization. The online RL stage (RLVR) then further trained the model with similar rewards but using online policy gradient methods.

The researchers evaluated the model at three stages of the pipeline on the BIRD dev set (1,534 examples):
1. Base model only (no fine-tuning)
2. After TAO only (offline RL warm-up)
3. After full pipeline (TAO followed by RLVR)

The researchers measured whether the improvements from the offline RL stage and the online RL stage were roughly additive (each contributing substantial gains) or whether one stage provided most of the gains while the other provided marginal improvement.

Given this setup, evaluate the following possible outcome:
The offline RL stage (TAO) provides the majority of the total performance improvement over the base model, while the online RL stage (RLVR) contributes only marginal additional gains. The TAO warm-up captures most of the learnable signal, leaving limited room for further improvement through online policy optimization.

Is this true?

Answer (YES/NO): NO